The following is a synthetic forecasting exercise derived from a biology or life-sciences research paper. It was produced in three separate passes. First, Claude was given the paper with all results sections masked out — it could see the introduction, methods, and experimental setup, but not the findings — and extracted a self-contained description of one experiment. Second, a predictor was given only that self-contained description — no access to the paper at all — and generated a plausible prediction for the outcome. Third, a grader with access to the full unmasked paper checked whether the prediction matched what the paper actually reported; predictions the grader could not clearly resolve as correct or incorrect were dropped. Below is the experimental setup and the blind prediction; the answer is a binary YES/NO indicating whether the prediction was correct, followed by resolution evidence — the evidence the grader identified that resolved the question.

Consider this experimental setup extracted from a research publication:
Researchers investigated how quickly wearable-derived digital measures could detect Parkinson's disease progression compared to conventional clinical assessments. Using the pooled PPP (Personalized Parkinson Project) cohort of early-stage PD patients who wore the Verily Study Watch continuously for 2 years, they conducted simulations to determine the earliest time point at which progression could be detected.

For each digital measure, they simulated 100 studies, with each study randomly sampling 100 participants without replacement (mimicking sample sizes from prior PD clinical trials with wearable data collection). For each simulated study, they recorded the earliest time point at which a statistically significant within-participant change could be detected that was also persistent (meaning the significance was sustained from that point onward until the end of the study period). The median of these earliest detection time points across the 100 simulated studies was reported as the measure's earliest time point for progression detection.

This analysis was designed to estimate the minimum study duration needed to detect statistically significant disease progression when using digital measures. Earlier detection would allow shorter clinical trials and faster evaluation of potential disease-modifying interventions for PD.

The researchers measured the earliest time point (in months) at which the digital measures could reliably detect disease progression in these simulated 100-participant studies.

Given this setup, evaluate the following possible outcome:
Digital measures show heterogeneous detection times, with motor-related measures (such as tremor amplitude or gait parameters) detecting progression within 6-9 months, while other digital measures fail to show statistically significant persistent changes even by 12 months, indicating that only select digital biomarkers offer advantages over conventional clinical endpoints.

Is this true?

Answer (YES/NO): NO